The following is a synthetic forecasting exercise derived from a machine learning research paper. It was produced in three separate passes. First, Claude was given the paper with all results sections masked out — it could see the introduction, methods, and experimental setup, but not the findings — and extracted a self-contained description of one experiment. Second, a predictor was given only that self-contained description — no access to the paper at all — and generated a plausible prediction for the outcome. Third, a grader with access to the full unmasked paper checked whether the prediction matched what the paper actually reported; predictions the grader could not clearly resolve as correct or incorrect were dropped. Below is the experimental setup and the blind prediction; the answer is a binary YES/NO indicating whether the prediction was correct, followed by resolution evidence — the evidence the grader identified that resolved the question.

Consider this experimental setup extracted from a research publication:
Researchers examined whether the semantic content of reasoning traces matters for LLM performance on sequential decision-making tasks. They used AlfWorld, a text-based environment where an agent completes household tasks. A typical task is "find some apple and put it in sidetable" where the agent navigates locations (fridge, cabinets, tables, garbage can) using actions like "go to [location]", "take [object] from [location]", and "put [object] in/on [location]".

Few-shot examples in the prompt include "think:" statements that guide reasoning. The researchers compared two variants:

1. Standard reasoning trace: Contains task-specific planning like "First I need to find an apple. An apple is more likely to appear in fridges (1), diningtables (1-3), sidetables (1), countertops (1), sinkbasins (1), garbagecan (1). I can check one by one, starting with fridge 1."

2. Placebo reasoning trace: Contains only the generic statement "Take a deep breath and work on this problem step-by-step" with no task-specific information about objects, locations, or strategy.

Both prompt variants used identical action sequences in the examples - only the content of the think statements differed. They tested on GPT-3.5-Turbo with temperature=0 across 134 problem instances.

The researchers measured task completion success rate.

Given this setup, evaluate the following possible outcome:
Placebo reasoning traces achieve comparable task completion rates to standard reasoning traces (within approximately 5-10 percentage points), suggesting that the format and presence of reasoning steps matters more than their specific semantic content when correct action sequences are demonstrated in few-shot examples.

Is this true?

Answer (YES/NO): YES